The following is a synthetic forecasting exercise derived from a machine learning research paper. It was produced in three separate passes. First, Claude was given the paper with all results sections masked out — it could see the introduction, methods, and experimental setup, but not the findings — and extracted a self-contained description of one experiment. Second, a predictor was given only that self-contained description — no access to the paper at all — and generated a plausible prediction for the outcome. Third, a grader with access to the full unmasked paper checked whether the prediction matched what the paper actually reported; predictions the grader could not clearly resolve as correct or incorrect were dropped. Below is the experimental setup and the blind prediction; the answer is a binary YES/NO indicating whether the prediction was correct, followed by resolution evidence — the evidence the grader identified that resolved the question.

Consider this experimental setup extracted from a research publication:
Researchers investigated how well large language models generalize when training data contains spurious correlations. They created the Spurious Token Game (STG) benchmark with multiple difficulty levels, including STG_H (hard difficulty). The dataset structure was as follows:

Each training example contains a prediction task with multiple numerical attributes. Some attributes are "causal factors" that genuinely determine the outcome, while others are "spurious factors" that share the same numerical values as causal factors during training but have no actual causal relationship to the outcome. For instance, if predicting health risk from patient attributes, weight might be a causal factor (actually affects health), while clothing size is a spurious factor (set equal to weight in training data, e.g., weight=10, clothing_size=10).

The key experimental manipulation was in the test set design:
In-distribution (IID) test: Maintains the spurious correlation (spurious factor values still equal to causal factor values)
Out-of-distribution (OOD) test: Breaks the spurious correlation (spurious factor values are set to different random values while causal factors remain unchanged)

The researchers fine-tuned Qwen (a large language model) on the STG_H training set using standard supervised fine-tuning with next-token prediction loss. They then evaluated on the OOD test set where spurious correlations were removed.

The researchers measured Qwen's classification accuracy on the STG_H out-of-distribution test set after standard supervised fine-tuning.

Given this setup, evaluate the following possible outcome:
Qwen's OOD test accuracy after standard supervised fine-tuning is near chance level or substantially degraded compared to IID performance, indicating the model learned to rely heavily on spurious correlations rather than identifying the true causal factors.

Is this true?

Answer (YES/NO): YES